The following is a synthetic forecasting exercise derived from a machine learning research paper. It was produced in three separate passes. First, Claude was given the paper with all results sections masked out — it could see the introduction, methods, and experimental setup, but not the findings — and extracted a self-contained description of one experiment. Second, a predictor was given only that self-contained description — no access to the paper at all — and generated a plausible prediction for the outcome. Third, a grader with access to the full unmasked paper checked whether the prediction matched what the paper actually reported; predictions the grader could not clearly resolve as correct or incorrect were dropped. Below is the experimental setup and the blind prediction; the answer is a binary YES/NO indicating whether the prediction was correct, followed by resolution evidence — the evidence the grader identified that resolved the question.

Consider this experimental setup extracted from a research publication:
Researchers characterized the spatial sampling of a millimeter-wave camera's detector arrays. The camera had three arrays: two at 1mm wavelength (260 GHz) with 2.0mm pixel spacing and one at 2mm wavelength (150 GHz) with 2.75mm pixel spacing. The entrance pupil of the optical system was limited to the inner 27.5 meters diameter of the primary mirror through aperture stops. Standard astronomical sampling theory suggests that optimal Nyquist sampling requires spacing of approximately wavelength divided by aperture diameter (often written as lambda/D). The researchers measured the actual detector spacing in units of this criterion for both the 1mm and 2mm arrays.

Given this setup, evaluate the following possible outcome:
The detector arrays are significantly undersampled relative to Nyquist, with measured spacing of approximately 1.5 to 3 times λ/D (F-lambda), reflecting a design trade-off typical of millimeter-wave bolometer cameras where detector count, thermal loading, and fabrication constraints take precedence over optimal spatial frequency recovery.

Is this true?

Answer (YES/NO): NO